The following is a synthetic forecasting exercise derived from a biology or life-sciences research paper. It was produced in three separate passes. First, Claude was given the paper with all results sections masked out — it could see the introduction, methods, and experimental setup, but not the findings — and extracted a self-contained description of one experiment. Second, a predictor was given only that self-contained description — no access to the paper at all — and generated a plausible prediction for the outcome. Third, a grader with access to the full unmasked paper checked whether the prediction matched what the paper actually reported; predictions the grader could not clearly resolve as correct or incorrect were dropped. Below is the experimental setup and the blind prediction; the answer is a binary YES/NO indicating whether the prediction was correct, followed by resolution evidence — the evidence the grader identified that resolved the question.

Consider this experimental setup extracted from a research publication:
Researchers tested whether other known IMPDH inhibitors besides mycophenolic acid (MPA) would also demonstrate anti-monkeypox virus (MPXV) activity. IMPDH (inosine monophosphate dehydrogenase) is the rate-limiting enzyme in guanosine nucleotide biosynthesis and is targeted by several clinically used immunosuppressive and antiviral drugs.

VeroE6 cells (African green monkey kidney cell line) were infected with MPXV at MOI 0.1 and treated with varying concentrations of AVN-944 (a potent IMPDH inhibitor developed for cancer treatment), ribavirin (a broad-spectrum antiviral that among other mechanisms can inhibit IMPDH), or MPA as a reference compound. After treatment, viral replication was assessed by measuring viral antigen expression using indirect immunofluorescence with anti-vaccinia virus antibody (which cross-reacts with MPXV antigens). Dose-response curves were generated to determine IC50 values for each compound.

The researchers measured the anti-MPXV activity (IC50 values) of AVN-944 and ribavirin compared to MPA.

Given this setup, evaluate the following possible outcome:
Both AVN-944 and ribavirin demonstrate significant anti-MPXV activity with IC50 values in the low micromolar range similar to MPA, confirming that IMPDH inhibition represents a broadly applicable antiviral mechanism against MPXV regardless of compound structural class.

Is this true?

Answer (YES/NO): NO